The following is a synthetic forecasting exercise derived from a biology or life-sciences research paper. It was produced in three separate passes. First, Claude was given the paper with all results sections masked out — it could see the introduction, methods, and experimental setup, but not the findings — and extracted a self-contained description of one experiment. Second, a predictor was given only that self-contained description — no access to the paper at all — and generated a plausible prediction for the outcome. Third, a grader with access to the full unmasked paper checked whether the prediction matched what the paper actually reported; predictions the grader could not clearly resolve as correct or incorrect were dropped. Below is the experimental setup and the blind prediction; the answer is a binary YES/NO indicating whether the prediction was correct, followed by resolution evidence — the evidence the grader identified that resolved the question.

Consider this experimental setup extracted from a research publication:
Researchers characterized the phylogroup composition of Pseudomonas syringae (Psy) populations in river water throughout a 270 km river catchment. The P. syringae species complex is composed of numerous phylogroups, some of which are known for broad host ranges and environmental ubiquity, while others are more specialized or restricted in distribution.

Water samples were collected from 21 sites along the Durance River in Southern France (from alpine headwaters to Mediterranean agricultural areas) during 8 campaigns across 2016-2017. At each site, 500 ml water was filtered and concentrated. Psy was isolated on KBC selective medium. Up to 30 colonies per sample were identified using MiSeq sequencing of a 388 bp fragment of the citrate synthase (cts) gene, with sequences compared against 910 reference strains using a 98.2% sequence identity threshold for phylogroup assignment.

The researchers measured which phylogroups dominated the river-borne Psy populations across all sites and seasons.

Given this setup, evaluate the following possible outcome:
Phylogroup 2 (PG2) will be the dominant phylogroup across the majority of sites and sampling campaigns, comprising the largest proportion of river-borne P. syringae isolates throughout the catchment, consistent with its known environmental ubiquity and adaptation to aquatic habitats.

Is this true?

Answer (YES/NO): YES